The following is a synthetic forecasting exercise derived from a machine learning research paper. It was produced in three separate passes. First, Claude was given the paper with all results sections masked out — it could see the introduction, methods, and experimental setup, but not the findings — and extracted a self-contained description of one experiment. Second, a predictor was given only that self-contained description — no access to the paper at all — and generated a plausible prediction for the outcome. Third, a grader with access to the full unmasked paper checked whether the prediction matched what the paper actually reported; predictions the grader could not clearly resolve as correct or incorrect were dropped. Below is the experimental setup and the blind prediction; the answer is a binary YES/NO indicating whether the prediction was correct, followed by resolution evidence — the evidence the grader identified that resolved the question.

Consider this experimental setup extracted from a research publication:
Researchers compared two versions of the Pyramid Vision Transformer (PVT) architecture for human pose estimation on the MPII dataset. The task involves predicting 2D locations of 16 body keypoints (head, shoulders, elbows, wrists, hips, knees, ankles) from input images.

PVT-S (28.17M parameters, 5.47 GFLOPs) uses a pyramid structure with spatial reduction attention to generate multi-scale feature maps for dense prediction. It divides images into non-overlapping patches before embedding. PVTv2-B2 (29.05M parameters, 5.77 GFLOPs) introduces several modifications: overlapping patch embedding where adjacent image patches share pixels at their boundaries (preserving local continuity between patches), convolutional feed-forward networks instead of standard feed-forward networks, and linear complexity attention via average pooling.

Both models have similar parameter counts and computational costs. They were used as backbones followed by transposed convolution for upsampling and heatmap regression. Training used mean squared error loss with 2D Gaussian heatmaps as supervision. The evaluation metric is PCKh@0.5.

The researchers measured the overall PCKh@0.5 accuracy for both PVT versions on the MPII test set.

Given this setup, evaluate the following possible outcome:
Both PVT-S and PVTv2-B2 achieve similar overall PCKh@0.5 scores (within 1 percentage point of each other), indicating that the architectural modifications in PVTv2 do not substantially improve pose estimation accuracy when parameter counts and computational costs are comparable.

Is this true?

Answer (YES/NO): NO